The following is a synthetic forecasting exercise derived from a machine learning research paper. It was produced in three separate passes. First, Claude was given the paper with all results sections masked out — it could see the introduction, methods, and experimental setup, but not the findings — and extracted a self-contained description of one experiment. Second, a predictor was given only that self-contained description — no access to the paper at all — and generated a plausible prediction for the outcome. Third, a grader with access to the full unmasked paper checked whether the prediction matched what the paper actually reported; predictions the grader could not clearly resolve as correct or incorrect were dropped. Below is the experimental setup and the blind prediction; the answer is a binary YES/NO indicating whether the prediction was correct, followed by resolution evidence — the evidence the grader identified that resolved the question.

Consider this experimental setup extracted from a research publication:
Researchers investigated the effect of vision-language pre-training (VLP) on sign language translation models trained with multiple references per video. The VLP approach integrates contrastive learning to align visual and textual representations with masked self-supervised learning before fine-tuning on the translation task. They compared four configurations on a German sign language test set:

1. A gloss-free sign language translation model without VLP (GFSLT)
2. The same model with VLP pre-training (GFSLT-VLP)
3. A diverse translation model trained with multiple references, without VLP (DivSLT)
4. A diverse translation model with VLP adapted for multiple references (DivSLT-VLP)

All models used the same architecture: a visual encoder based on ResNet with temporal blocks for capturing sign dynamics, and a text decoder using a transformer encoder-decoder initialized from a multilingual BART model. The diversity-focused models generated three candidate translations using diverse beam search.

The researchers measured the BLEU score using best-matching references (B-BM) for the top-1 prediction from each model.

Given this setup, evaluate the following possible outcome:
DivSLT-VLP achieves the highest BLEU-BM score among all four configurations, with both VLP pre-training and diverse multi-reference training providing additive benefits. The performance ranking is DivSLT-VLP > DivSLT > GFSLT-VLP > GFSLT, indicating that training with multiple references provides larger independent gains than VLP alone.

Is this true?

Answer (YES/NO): NO